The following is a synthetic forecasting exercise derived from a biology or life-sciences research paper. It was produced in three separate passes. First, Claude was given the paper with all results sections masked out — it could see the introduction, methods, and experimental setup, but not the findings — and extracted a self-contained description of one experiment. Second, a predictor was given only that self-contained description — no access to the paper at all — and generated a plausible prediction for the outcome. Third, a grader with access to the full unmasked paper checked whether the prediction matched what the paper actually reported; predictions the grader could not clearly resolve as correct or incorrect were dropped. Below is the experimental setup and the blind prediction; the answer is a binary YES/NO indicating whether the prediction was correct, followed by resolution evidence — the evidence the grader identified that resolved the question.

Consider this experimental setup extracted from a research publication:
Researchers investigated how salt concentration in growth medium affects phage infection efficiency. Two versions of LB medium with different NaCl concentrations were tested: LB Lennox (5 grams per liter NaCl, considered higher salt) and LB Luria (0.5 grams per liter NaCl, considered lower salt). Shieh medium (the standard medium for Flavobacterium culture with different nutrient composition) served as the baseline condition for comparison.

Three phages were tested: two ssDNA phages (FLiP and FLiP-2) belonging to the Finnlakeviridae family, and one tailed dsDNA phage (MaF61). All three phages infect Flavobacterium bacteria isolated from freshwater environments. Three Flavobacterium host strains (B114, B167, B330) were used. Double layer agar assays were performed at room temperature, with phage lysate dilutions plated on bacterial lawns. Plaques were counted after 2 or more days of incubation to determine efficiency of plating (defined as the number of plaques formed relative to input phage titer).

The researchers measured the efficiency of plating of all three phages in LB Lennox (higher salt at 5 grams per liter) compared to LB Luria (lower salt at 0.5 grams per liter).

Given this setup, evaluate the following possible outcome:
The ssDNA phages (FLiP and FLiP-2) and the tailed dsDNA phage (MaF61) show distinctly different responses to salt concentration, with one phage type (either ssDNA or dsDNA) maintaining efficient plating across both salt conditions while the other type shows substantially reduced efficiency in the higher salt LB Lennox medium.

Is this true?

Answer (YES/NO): NO